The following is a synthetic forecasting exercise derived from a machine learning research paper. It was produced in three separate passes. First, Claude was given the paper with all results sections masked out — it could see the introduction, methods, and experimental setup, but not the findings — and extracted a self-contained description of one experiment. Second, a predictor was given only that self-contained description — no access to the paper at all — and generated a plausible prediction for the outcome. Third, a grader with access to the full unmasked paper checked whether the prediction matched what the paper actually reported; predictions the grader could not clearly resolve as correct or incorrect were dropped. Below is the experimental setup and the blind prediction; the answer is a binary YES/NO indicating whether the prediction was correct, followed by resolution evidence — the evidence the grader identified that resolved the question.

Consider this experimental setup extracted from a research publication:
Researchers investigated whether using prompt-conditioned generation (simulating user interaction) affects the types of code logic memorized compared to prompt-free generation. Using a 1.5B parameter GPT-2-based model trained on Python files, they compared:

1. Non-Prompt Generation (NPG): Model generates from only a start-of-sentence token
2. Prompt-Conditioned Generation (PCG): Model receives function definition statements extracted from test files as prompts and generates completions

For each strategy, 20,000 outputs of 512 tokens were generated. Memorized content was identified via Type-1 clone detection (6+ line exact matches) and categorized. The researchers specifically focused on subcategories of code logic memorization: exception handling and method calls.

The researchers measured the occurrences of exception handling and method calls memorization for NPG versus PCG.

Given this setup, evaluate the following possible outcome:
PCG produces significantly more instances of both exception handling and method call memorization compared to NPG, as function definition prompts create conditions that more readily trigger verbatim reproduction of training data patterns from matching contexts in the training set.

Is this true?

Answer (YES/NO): YES